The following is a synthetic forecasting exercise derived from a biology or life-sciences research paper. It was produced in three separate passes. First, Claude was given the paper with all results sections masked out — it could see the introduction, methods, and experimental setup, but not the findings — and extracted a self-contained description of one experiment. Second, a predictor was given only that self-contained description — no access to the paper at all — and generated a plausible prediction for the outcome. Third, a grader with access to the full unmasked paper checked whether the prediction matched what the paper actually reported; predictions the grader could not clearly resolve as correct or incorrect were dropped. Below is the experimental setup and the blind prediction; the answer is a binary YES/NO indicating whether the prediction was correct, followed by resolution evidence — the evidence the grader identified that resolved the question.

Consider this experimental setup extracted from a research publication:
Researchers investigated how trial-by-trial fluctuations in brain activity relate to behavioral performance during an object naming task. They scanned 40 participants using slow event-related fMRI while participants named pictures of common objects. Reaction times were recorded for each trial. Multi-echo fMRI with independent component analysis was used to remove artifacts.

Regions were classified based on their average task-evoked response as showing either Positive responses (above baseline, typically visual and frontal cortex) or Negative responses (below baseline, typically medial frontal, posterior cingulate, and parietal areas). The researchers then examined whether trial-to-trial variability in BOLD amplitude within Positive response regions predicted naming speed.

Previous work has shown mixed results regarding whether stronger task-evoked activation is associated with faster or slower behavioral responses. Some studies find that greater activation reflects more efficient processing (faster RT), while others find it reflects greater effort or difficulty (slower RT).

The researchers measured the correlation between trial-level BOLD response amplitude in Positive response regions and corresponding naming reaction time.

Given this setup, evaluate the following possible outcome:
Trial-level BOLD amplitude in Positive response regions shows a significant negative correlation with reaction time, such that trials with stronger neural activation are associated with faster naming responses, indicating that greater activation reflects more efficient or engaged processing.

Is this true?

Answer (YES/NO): NO